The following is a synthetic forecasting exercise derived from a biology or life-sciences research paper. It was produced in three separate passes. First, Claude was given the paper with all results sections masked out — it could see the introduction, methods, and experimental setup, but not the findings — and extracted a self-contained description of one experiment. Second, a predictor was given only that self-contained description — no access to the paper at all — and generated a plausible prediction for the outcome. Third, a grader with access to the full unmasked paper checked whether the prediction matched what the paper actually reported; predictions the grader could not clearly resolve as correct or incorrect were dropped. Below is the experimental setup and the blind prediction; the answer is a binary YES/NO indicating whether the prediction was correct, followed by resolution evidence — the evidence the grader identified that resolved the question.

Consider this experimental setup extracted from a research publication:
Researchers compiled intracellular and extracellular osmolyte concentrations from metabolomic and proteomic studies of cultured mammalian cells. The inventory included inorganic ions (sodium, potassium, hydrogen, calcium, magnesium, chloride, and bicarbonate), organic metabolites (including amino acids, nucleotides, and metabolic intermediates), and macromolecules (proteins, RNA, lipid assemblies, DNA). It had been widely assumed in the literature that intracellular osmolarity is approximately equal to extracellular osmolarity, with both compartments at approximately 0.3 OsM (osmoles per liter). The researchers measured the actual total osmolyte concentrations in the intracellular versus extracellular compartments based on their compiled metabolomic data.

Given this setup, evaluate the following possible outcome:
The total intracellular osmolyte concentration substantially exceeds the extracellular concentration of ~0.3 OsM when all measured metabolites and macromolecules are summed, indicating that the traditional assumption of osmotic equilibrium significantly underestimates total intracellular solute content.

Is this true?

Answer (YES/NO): YES